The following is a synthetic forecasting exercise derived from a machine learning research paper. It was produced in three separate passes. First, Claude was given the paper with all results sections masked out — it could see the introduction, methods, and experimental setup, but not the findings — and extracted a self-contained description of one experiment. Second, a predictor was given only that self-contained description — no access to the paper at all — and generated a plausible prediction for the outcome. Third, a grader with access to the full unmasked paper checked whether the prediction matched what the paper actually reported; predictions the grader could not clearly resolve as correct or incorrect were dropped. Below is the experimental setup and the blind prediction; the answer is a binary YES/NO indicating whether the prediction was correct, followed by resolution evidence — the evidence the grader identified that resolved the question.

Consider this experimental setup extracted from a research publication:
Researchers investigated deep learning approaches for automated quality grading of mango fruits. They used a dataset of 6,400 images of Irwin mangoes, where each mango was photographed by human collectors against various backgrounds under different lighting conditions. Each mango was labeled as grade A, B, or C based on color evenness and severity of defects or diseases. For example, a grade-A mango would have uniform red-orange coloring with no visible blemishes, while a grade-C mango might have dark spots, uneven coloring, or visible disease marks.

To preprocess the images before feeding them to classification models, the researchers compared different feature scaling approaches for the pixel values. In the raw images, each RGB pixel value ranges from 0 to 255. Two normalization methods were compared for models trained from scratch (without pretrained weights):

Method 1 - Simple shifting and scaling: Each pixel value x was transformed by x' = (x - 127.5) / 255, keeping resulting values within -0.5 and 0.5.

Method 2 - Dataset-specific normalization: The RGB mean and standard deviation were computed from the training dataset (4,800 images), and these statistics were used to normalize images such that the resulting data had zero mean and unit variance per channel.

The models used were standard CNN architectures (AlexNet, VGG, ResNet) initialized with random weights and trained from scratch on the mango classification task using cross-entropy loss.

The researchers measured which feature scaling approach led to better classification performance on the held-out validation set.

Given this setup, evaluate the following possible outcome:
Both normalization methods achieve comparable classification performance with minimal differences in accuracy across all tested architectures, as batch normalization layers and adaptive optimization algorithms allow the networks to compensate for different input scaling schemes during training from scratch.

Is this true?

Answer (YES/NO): NO